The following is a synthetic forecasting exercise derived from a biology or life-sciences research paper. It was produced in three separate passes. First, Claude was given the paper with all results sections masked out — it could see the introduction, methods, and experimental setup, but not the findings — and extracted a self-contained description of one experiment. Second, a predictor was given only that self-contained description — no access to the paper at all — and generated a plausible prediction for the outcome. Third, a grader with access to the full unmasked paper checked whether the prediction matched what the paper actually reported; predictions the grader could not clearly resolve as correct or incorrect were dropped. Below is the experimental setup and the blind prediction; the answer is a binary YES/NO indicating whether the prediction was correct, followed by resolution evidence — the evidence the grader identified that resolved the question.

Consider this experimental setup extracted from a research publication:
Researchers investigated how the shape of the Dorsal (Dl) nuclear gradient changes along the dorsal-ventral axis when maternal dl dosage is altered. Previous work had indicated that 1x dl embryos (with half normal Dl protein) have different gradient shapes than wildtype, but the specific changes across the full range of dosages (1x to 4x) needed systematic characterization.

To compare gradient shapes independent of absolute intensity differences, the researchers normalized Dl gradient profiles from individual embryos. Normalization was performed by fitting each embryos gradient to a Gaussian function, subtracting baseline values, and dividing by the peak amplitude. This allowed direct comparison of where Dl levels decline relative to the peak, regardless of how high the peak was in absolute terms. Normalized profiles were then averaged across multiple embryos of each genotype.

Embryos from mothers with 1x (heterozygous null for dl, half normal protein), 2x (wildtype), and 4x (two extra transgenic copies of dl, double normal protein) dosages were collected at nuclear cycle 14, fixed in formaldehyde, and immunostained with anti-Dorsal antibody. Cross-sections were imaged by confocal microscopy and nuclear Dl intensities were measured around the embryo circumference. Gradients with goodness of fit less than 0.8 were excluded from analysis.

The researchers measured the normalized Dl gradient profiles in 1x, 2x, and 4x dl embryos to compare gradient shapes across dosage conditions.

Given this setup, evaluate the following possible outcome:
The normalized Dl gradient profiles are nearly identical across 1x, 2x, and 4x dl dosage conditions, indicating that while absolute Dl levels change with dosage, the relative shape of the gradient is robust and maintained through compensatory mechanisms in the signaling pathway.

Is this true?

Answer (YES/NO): NO